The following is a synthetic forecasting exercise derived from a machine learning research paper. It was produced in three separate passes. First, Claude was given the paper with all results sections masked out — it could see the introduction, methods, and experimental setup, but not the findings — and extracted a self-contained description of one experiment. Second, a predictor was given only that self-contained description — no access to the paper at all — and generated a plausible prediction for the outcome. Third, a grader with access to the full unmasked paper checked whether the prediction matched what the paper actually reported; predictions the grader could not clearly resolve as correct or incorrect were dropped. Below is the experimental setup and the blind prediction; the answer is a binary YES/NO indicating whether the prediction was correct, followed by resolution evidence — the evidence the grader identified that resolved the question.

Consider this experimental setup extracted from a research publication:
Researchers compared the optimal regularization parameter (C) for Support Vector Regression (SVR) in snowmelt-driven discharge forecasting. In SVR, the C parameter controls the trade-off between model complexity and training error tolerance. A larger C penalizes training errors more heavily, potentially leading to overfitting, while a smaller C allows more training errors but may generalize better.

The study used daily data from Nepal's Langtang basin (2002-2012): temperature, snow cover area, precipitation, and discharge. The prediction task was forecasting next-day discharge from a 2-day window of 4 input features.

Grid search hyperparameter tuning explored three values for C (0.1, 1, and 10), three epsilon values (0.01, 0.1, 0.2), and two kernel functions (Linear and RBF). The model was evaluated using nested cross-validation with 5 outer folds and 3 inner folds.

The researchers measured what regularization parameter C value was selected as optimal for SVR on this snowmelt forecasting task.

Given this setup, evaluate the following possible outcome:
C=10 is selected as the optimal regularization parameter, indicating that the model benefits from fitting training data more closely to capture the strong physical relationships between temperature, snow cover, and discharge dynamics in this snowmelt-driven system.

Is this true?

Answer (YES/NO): NO